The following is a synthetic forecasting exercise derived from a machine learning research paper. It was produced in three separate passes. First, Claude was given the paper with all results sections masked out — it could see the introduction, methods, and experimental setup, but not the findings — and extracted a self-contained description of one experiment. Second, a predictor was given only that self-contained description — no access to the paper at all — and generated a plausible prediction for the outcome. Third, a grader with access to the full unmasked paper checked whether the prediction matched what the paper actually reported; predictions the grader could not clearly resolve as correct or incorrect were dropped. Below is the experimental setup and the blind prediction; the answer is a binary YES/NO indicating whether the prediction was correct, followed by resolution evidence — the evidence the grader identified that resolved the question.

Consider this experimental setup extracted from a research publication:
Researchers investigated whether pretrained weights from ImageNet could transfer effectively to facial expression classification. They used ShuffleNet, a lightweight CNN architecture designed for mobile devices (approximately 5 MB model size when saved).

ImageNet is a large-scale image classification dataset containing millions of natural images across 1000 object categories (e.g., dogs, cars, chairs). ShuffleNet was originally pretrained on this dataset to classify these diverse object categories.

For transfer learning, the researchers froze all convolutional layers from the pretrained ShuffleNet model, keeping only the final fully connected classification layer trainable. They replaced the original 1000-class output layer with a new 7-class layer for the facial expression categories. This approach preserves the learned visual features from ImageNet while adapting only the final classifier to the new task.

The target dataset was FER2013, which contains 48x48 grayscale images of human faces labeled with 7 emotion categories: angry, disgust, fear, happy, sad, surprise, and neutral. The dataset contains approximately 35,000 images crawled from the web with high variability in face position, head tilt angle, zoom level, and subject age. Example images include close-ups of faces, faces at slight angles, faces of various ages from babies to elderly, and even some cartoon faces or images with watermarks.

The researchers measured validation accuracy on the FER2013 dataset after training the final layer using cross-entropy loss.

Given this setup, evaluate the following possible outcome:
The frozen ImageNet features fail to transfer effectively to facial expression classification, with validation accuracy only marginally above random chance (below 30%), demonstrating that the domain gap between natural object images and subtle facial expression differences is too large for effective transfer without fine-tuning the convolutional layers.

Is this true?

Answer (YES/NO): YES